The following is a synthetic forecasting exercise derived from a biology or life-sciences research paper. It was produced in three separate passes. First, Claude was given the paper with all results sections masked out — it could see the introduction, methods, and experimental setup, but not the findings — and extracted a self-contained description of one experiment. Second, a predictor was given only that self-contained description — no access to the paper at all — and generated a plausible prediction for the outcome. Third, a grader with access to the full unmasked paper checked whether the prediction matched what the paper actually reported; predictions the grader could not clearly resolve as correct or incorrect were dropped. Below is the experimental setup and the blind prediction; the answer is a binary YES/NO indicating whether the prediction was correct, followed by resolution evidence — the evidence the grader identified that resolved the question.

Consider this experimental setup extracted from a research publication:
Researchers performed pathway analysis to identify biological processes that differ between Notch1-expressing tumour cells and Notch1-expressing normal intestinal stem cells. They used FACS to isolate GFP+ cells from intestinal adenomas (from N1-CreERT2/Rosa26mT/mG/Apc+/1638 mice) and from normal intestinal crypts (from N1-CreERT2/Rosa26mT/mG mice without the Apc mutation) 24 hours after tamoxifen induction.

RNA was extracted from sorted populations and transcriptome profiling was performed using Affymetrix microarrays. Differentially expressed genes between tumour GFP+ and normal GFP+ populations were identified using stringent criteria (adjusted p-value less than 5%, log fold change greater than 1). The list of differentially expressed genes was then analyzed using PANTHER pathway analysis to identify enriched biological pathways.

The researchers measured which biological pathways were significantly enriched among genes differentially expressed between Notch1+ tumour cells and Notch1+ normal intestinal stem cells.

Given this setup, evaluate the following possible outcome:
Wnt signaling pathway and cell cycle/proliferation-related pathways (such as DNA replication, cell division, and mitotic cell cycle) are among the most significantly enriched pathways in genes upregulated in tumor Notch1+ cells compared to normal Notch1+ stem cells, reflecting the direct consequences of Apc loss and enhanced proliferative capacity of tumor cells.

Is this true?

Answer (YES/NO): NO